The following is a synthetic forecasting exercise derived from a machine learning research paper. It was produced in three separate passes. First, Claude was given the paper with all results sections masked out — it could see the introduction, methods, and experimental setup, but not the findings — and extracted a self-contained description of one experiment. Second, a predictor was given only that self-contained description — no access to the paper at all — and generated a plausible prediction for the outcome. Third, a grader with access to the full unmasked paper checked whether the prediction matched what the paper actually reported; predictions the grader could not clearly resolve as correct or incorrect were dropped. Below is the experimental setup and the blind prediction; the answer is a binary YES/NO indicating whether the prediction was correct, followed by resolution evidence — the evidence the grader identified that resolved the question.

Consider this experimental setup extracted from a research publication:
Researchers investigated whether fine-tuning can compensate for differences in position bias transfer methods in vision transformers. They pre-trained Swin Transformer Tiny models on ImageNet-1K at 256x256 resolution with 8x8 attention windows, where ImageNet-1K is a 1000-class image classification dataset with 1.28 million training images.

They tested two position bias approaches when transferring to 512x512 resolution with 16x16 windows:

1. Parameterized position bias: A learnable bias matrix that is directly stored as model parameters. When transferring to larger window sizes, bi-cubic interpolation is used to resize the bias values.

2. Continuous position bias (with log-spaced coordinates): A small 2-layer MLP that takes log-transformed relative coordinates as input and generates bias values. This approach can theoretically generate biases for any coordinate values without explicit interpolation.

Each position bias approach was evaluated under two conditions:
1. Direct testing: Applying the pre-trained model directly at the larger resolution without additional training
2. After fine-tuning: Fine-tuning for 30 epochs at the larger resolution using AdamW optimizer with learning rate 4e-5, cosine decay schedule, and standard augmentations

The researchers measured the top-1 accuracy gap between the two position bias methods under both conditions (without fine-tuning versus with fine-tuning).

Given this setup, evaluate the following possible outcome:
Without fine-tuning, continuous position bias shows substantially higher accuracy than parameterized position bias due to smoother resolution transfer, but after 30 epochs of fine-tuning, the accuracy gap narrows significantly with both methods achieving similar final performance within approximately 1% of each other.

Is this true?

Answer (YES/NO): YES